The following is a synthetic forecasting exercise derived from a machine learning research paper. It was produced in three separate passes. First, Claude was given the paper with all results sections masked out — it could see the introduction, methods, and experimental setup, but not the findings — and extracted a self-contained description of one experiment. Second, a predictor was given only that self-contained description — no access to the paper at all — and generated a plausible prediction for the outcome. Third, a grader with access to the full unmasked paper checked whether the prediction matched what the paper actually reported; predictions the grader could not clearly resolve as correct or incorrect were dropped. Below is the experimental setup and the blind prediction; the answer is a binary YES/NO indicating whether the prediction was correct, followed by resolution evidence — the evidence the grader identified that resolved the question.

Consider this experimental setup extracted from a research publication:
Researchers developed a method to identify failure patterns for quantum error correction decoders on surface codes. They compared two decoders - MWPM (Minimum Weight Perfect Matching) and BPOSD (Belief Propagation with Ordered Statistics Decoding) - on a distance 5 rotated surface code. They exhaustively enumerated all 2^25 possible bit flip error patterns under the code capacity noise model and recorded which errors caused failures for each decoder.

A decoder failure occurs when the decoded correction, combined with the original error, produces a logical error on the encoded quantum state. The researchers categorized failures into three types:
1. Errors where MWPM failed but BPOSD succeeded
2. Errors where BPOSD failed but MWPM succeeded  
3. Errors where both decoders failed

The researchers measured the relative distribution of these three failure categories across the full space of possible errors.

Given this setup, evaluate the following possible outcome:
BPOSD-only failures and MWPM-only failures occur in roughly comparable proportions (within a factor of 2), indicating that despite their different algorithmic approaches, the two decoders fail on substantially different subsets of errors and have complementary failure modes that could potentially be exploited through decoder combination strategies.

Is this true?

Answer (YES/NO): YES